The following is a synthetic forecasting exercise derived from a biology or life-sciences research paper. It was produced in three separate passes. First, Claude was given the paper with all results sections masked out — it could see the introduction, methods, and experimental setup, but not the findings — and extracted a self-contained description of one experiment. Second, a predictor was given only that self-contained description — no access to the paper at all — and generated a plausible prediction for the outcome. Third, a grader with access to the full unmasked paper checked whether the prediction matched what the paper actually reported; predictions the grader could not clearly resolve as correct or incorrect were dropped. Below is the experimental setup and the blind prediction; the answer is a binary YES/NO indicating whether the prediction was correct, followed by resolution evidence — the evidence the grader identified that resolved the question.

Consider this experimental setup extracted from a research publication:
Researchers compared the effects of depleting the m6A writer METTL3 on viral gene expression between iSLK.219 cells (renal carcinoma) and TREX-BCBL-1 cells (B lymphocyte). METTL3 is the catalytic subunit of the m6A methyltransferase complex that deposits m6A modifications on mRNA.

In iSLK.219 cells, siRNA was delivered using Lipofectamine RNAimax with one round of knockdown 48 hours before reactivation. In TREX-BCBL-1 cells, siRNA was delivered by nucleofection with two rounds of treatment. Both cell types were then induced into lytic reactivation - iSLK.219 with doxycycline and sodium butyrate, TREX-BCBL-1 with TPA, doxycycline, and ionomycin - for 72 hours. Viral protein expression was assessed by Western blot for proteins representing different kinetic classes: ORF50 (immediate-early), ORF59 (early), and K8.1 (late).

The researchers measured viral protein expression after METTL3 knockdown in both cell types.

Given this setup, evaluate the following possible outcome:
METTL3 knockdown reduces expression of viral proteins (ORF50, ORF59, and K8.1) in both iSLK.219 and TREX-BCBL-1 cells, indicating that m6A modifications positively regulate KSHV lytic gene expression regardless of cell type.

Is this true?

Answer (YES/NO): NO